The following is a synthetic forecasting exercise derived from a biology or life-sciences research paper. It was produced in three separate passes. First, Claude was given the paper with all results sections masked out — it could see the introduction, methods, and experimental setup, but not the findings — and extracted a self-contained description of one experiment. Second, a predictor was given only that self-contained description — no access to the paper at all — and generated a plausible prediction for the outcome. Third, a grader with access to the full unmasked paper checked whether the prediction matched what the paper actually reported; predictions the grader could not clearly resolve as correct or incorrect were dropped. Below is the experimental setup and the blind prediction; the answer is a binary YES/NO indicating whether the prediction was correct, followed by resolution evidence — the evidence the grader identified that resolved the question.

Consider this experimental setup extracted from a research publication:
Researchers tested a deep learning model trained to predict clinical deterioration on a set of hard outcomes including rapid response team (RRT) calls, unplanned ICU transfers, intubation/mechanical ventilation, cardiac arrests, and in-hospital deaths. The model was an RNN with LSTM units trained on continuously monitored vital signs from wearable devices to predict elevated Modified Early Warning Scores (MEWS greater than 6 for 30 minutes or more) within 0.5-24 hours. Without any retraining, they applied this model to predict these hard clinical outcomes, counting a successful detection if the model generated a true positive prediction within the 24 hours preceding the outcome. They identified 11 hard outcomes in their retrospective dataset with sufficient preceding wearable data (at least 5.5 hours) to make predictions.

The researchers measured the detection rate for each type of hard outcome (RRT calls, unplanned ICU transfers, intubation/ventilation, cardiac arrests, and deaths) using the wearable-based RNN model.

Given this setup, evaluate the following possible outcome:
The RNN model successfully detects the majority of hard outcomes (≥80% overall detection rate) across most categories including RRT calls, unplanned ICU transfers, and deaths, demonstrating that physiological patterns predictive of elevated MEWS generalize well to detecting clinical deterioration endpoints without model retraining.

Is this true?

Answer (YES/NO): NO